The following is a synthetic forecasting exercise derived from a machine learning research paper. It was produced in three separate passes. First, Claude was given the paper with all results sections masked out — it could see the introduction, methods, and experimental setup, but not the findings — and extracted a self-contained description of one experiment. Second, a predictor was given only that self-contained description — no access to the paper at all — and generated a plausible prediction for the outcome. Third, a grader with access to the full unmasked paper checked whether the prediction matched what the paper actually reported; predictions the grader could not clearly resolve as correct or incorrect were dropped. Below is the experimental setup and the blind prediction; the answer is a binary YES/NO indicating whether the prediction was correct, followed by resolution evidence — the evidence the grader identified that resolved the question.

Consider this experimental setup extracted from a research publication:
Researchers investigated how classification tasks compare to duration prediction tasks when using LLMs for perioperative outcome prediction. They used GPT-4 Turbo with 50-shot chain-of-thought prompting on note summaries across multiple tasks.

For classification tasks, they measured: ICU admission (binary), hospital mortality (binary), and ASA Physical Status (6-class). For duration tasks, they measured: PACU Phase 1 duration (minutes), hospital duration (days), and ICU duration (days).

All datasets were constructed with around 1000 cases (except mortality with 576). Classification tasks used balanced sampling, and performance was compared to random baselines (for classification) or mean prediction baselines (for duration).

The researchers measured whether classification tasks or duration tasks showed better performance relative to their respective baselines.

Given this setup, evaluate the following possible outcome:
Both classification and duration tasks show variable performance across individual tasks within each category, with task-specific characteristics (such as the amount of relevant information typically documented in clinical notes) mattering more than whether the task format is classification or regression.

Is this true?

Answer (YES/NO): NO